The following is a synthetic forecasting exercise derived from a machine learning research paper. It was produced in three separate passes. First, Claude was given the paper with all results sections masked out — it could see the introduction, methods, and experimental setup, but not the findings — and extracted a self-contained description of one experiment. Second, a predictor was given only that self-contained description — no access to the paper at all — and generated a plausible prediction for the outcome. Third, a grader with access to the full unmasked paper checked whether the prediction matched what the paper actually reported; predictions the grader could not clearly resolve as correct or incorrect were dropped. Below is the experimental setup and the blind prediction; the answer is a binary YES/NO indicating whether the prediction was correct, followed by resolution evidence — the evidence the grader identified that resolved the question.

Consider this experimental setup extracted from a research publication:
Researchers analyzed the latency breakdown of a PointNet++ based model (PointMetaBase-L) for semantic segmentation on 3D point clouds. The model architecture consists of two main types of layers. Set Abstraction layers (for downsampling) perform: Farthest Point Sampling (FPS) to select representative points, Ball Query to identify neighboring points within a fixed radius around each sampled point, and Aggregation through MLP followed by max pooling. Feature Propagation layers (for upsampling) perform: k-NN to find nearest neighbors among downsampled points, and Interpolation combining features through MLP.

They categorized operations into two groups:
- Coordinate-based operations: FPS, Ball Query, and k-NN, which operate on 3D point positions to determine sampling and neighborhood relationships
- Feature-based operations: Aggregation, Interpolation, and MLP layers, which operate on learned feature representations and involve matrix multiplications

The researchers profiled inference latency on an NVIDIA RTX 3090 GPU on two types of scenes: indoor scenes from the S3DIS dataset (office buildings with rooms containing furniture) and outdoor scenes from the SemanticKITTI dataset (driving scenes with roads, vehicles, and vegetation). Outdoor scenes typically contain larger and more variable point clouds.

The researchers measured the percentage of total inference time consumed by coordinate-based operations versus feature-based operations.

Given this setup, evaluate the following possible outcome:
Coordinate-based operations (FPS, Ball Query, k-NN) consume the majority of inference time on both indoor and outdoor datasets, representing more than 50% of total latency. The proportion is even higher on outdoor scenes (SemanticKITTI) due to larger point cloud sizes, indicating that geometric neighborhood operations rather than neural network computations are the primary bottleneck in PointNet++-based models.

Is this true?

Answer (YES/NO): YES